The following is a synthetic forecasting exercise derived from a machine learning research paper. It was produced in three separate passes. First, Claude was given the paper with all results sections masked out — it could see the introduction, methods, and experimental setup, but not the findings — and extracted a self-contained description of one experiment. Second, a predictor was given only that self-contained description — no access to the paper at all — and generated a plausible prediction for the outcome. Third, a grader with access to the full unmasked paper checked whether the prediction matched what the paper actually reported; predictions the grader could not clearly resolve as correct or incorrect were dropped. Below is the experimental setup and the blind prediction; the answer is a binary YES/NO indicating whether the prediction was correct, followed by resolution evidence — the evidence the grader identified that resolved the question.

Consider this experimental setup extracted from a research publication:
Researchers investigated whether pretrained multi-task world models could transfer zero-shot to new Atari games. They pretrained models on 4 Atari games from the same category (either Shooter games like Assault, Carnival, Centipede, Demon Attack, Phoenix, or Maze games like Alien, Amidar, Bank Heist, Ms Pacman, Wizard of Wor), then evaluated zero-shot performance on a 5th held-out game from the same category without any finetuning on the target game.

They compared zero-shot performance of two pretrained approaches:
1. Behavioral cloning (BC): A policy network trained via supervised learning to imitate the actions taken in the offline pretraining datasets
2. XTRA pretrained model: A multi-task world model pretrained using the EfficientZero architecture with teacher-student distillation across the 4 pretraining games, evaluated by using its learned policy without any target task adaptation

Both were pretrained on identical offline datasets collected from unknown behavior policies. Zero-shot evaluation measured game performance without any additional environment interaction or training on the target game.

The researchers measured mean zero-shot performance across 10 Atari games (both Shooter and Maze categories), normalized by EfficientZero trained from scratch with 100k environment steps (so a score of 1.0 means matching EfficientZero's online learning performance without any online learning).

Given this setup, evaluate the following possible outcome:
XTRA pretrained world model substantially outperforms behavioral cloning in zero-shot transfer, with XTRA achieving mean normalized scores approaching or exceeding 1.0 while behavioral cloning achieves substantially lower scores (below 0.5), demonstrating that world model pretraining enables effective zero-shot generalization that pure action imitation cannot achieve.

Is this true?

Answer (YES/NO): NO